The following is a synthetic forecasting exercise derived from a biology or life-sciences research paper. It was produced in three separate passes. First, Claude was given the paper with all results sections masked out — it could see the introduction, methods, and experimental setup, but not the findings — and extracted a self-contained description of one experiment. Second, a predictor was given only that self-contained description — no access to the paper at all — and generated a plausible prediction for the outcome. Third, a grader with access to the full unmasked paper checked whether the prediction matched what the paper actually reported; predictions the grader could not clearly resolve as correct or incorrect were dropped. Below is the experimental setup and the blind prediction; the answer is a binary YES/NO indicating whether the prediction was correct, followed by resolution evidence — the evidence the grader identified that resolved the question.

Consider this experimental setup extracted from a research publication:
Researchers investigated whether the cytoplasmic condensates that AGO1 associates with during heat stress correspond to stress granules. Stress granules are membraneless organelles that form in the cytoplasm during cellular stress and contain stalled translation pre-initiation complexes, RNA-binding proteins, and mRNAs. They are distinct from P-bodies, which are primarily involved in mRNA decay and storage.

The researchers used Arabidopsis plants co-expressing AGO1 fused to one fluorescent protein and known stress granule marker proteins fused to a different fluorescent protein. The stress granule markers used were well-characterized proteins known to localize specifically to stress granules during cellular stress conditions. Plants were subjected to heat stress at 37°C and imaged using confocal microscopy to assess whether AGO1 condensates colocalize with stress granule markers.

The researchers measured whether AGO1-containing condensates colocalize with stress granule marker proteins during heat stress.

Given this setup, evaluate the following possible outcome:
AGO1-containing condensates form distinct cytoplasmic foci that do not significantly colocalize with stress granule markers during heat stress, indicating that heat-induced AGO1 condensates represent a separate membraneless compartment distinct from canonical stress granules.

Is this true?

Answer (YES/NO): NO